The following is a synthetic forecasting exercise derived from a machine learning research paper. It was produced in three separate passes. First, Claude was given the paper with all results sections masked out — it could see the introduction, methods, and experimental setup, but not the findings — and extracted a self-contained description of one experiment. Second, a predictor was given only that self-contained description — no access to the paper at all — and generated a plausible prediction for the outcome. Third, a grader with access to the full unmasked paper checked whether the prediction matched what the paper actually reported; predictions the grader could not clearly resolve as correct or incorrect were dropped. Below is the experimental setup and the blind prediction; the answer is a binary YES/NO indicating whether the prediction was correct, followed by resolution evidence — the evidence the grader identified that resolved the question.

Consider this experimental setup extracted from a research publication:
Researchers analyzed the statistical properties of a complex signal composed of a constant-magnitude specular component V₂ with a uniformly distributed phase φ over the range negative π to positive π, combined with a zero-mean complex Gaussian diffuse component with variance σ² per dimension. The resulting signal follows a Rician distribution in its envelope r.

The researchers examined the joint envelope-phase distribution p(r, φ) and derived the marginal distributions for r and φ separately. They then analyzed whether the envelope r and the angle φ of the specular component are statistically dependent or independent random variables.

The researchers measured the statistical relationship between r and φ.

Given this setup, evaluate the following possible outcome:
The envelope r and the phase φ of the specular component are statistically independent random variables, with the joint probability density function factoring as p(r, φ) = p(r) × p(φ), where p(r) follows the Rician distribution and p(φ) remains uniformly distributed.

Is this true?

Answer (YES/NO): YES